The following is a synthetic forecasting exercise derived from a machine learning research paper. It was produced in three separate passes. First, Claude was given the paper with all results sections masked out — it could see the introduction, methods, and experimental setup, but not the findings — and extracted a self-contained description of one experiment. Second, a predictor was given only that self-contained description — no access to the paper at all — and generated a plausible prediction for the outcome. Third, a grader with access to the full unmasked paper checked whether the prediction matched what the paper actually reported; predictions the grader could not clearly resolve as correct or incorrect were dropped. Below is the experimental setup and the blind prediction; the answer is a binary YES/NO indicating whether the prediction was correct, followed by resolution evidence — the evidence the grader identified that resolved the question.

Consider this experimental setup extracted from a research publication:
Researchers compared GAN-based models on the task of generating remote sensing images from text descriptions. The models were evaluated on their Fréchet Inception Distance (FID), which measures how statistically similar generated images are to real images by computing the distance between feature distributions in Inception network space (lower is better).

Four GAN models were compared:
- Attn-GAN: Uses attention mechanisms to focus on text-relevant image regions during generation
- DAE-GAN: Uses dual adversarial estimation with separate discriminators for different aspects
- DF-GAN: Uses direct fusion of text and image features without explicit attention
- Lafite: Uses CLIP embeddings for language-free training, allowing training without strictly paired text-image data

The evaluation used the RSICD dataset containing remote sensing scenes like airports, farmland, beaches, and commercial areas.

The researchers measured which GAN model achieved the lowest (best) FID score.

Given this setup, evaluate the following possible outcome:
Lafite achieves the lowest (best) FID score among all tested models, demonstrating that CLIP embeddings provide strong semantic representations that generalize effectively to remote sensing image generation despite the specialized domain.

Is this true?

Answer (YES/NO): YES